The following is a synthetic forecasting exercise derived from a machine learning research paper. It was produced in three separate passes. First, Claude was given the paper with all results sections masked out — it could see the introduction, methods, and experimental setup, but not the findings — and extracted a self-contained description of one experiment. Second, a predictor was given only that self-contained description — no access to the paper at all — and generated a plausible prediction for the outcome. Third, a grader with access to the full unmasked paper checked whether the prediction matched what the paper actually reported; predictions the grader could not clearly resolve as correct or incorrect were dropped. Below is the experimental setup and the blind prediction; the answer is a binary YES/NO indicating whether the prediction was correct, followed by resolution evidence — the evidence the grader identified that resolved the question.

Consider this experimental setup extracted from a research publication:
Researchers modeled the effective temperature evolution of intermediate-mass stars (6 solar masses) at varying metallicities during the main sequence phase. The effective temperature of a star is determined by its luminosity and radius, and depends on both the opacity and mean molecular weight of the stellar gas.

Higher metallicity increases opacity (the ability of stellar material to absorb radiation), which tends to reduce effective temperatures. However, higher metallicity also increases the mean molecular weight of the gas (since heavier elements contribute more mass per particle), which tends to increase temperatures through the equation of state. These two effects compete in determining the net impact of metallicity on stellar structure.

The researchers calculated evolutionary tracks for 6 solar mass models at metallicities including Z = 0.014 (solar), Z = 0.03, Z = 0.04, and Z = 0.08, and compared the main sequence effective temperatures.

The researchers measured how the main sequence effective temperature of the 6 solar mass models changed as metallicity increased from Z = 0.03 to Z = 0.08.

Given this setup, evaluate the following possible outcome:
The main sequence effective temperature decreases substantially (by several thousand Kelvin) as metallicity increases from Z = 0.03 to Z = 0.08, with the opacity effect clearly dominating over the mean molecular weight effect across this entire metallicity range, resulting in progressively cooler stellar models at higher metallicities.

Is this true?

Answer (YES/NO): NO